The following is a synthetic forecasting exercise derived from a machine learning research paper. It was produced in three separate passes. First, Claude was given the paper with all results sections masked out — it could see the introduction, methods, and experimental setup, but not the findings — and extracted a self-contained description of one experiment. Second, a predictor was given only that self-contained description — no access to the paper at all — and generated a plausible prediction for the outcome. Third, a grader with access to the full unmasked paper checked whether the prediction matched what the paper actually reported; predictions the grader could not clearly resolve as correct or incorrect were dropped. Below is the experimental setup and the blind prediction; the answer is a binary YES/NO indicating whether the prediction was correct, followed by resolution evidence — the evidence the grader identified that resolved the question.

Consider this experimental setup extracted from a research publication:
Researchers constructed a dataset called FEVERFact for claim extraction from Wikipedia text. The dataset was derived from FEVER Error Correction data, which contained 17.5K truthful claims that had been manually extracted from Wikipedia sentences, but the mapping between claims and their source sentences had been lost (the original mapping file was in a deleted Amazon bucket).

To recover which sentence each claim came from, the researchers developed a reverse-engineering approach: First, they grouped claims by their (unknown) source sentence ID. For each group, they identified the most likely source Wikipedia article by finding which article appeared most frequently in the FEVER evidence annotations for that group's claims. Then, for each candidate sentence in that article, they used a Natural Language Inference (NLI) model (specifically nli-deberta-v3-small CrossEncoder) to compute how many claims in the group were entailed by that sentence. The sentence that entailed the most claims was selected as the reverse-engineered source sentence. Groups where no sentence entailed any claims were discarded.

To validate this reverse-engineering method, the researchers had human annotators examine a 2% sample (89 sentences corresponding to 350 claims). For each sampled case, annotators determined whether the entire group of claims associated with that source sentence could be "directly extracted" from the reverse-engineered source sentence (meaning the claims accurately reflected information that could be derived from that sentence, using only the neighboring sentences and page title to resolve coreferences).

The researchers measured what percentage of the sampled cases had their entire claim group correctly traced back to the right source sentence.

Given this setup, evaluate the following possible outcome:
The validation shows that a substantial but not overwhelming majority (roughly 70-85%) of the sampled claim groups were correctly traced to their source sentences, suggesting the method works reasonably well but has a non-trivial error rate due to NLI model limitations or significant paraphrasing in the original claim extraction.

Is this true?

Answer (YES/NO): NO